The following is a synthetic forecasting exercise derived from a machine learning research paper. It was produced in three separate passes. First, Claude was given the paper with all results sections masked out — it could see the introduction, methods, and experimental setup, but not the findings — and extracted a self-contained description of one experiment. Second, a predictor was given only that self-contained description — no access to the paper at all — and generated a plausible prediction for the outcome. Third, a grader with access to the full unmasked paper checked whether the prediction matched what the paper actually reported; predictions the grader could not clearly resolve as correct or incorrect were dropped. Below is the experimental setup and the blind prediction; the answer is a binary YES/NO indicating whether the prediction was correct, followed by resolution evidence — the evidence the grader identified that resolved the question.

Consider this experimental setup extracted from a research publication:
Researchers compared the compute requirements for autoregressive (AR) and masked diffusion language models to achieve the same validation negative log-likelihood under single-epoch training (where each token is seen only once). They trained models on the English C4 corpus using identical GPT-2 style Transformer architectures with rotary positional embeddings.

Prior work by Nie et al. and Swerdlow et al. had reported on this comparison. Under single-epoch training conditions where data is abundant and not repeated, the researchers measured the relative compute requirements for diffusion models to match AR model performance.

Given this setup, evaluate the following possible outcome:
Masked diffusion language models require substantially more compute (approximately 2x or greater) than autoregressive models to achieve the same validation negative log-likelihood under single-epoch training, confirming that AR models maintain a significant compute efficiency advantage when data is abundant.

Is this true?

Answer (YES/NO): YES